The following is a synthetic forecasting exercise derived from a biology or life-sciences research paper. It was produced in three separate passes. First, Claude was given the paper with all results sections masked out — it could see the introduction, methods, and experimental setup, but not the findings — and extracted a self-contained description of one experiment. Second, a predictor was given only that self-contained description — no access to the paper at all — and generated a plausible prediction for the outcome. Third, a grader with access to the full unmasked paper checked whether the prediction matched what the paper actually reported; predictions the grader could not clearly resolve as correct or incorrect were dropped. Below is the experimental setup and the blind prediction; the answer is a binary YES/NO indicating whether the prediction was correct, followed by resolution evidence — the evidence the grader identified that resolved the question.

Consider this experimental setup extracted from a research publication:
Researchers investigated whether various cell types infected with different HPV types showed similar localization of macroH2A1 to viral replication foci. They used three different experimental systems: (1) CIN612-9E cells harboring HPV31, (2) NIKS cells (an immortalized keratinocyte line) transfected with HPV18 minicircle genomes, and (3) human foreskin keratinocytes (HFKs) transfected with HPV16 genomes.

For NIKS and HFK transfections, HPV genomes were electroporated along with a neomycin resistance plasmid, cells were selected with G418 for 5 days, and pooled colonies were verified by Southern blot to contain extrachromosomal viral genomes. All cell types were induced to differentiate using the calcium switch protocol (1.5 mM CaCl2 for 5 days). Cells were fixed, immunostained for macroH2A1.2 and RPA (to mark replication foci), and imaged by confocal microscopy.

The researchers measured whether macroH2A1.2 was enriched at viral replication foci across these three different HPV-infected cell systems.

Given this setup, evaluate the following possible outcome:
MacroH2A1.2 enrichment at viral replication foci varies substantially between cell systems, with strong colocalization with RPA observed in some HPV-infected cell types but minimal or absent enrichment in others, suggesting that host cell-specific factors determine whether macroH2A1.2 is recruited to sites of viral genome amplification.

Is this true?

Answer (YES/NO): NO